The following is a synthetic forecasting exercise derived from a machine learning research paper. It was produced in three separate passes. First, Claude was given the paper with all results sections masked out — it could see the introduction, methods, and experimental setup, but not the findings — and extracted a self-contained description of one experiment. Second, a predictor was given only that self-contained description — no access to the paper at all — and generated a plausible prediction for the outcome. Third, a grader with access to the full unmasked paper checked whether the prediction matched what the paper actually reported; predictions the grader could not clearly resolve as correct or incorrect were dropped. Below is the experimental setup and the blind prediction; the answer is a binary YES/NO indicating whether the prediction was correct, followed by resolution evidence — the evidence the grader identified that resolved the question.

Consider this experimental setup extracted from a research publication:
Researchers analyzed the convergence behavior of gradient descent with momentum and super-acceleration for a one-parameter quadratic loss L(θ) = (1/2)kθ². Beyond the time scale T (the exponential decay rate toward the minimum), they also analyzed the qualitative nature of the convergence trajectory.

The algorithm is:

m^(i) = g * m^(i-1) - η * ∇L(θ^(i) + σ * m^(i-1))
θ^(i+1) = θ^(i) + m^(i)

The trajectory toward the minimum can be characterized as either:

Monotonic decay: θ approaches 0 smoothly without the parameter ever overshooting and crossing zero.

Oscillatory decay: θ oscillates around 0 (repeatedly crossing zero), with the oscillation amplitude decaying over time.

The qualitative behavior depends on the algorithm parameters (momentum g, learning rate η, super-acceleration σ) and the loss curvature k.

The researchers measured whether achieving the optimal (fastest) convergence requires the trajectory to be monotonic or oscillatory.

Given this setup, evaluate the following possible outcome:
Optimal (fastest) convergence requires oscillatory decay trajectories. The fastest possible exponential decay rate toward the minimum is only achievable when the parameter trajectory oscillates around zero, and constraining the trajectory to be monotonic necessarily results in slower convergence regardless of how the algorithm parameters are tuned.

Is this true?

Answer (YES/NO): NO